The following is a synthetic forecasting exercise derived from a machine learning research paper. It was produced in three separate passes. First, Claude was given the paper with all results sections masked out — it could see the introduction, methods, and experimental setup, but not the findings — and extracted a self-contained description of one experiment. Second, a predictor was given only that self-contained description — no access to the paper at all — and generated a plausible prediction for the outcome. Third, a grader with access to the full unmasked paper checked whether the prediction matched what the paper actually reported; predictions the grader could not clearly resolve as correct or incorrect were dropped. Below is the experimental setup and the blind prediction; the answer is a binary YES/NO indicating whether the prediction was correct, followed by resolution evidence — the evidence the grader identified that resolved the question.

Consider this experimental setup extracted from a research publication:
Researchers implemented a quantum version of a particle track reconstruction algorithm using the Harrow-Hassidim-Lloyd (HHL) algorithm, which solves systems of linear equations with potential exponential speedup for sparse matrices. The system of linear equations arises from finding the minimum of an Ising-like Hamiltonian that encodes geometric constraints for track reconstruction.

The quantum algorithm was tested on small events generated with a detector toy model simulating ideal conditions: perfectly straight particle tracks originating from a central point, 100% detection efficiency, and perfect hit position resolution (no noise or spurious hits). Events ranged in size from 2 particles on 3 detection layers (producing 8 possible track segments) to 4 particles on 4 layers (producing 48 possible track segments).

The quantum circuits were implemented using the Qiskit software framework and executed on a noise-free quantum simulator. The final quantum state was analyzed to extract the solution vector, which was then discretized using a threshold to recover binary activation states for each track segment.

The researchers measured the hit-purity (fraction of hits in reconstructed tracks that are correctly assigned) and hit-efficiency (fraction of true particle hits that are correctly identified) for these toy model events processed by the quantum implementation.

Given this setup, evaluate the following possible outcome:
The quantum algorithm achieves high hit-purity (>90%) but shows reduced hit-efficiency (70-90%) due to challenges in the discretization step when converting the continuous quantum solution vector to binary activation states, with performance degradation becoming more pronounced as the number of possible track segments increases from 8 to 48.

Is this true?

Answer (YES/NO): NO